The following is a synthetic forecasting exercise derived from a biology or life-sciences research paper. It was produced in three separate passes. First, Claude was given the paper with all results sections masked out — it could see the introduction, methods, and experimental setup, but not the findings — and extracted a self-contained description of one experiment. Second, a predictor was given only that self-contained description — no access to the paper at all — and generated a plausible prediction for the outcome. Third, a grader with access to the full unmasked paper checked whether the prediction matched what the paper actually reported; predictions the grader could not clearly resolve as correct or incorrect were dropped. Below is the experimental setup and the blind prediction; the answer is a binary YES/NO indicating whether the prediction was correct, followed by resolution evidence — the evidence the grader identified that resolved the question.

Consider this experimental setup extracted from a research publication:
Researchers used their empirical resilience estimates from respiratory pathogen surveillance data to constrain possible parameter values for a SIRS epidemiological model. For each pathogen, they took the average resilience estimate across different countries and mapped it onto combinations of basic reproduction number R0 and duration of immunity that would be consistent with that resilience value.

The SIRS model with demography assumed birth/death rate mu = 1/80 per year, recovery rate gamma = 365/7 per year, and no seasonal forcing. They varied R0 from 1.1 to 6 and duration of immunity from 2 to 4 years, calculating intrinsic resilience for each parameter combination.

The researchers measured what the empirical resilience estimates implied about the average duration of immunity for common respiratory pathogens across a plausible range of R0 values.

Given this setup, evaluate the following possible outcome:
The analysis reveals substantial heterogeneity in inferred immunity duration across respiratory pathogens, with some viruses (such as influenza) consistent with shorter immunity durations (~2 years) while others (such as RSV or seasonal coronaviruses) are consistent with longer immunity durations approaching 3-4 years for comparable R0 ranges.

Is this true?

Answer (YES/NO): NO